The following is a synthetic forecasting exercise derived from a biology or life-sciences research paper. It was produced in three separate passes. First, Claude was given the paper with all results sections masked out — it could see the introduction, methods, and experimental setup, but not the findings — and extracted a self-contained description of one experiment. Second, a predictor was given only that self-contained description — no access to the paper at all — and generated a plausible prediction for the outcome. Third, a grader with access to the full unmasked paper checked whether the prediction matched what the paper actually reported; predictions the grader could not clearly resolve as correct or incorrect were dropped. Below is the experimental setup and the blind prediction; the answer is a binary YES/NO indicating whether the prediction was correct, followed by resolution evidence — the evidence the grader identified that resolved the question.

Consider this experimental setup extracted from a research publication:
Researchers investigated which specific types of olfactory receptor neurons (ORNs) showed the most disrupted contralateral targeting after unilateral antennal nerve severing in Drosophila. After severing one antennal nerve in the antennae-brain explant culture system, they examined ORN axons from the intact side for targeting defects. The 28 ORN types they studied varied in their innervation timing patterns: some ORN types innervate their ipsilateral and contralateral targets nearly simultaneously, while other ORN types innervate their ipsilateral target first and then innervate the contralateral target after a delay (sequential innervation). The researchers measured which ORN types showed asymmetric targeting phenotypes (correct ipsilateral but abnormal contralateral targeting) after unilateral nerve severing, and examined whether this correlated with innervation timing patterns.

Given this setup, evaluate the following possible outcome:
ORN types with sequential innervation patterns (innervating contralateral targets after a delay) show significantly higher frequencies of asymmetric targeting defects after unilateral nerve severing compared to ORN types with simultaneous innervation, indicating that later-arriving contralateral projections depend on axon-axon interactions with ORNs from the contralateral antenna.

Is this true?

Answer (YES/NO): YES